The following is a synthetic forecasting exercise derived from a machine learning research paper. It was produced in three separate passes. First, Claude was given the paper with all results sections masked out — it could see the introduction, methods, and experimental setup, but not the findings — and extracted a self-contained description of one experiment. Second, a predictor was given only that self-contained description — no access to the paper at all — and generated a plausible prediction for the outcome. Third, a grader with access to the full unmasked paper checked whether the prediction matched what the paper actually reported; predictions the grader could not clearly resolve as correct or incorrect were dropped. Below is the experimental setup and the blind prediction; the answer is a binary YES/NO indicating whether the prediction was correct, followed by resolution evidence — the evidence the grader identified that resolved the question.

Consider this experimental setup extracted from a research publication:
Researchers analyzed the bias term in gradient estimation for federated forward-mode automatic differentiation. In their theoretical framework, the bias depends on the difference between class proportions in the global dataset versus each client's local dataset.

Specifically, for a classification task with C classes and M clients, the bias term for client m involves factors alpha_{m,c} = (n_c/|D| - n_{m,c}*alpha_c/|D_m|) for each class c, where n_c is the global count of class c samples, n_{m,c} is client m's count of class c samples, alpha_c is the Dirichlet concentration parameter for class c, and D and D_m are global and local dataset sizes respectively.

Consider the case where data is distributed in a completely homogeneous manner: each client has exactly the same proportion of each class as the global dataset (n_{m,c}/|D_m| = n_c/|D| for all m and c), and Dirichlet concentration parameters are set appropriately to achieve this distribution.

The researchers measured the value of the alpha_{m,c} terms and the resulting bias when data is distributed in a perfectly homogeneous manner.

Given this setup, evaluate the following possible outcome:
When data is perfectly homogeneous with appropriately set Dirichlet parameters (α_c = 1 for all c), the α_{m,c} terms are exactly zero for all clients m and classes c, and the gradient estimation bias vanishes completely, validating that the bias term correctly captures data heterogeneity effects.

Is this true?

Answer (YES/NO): YES